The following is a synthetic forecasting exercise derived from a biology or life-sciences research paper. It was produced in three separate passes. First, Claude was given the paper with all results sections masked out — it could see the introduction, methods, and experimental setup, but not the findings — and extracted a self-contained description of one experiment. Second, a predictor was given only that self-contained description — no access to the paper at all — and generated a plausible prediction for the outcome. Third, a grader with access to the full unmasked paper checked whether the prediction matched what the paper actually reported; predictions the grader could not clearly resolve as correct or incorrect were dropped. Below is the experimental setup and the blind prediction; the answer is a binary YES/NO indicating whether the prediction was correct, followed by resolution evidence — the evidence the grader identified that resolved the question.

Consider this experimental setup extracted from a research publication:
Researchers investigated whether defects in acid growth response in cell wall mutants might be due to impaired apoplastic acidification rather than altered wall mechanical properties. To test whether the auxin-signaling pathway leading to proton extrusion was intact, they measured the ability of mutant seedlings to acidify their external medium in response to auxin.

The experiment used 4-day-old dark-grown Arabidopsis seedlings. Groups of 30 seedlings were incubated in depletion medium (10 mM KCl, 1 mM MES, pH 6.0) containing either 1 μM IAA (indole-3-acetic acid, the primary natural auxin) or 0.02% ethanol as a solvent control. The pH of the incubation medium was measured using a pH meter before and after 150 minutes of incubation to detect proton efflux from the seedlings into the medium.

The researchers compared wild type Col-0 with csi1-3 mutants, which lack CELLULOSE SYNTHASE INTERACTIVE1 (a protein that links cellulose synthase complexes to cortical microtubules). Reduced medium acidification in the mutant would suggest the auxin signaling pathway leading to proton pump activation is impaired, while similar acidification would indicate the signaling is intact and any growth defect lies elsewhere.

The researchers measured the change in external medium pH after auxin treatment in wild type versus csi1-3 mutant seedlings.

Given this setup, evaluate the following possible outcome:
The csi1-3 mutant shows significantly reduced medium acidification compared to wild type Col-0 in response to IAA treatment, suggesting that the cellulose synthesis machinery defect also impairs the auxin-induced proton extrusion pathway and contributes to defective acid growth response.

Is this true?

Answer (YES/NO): NO